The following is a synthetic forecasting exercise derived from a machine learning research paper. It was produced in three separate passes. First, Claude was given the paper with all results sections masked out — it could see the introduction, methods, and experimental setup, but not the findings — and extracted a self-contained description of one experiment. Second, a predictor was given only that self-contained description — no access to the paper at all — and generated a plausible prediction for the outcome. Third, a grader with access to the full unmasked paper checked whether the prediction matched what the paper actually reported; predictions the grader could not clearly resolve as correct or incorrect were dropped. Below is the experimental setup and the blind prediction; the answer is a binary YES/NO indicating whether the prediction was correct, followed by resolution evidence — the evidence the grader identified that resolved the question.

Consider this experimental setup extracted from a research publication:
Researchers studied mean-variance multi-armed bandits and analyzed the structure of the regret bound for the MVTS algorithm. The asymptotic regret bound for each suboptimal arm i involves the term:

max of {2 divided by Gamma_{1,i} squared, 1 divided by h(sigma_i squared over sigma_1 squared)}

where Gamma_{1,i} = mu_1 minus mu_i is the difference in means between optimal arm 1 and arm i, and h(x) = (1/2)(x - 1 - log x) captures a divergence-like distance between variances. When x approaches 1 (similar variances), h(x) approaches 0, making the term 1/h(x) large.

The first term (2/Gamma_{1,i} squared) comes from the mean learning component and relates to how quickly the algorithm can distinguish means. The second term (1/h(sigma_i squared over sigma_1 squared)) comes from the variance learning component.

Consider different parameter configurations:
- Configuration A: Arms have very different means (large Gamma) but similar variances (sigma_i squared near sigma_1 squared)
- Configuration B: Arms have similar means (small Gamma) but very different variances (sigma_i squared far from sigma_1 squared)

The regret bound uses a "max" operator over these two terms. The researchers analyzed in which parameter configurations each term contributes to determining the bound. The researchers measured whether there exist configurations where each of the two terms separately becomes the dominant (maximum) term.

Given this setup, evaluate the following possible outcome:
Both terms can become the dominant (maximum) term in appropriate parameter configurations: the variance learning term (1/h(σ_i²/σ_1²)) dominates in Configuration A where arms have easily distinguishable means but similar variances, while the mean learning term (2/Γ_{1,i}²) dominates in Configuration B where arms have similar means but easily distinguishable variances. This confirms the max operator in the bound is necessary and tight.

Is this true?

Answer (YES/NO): YES